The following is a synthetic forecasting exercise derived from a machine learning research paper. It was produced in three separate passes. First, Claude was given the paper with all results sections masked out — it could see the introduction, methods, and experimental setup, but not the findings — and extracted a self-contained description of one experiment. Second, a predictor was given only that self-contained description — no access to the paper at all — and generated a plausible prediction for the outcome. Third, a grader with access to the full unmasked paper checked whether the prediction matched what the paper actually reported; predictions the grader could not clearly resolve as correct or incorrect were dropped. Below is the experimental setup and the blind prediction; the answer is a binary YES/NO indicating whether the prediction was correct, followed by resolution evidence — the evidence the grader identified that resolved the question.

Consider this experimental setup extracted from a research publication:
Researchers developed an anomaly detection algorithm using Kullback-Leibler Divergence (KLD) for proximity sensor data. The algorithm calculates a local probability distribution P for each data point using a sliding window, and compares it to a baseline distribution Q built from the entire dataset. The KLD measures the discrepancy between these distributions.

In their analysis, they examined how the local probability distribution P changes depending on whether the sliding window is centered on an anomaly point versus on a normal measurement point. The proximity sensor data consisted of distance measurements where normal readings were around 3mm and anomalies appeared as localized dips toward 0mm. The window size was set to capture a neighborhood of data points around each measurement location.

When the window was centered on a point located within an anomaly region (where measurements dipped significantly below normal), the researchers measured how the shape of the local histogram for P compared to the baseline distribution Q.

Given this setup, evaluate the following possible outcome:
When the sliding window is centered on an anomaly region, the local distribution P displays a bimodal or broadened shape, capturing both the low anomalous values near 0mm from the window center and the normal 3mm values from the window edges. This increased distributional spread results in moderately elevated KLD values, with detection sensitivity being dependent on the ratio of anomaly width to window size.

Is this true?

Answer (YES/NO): NO